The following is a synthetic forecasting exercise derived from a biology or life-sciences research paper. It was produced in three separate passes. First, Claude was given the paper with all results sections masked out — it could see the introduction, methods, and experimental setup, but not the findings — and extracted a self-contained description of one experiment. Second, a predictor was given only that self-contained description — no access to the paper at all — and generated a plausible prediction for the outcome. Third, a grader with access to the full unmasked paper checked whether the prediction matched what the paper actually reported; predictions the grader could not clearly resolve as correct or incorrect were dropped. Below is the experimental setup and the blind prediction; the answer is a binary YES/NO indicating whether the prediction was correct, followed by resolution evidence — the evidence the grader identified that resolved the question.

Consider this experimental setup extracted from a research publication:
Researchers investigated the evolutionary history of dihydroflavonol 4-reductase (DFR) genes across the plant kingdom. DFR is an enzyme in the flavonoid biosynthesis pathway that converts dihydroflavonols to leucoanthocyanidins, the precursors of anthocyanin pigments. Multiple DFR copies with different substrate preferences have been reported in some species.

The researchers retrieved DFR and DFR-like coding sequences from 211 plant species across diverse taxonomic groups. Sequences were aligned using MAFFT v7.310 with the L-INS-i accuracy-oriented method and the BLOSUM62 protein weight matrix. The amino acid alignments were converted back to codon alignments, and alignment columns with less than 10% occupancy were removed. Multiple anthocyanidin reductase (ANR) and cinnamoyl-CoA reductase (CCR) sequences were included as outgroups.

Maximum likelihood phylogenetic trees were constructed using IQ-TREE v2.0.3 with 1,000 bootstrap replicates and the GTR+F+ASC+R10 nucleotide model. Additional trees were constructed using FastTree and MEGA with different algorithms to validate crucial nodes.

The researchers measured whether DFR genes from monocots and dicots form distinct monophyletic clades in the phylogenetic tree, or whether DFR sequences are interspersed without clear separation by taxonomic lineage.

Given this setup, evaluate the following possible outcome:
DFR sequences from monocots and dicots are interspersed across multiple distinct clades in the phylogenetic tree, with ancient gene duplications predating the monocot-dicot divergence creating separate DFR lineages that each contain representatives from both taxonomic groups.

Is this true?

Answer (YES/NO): NO